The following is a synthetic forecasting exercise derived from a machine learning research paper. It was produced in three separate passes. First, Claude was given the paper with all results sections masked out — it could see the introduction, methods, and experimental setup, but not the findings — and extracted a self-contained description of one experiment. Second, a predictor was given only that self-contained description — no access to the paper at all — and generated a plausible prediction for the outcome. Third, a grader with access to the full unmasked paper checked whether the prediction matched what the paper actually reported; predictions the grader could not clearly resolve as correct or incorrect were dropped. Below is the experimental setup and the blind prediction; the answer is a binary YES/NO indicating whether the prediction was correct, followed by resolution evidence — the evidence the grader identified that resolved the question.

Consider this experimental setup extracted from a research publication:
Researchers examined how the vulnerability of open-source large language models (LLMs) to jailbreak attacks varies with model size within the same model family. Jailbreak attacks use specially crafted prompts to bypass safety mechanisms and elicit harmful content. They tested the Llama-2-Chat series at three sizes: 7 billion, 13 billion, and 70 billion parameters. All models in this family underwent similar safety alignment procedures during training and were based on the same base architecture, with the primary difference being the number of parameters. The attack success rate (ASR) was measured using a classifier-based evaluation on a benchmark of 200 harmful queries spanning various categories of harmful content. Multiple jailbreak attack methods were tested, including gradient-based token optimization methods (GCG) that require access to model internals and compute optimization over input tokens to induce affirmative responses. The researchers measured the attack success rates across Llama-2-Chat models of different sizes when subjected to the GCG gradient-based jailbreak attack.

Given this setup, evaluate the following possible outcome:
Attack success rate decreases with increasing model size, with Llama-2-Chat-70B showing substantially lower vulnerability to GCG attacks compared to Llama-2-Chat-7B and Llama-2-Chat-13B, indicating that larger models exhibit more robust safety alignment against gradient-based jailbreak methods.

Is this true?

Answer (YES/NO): NO